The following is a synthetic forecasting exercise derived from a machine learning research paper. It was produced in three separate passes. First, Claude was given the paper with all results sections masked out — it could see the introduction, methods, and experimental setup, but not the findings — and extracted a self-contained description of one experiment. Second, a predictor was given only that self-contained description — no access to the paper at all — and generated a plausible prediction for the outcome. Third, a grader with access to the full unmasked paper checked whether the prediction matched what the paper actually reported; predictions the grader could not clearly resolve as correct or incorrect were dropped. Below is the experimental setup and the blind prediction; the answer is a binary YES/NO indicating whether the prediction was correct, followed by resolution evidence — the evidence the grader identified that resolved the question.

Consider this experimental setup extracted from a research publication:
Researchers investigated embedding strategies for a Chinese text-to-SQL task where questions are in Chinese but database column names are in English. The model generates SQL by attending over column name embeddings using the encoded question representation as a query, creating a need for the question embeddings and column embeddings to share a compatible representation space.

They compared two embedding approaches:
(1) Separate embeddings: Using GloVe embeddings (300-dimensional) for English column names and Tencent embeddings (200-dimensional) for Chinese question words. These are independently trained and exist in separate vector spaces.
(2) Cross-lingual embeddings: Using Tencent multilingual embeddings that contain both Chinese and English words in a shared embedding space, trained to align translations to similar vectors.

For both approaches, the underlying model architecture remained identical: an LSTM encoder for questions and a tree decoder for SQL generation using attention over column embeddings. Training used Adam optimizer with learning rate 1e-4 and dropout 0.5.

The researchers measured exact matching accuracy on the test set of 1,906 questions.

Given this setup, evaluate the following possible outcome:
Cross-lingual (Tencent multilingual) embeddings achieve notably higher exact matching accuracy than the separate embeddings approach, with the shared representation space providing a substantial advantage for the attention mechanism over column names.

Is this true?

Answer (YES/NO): YES